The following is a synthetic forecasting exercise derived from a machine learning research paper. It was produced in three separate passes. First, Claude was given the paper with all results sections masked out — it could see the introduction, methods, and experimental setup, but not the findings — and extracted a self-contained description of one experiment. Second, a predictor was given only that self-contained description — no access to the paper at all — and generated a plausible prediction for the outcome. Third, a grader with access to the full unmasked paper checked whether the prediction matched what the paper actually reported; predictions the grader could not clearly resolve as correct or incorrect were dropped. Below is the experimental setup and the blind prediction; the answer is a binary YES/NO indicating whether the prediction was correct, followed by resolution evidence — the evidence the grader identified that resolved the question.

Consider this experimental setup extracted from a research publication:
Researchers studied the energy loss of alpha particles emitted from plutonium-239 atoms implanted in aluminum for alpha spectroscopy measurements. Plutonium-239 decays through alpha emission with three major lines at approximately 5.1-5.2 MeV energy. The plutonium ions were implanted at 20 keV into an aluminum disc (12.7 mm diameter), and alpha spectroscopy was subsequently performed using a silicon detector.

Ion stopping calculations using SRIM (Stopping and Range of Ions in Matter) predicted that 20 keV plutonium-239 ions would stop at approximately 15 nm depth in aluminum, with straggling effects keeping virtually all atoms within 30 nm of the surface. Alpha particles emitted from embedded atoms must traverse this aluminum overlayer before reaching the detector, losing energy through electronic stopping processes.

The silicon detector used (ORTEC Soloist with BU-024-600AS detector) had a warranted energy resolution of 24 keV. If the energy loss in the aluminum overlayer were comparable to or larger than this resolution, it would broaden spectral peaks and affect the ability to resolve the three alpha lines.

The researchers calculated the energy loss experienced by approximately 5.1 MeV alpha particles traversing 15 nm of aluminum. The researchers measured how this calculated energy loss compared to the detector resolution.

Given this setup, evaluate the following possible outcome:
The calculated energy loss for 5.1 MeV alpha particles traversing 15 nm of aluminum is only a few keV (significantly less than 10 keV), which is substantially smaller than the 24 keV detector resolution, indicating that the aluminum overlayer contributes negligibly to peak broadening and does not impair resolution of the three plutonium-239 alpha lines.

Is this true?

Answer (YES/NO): YES